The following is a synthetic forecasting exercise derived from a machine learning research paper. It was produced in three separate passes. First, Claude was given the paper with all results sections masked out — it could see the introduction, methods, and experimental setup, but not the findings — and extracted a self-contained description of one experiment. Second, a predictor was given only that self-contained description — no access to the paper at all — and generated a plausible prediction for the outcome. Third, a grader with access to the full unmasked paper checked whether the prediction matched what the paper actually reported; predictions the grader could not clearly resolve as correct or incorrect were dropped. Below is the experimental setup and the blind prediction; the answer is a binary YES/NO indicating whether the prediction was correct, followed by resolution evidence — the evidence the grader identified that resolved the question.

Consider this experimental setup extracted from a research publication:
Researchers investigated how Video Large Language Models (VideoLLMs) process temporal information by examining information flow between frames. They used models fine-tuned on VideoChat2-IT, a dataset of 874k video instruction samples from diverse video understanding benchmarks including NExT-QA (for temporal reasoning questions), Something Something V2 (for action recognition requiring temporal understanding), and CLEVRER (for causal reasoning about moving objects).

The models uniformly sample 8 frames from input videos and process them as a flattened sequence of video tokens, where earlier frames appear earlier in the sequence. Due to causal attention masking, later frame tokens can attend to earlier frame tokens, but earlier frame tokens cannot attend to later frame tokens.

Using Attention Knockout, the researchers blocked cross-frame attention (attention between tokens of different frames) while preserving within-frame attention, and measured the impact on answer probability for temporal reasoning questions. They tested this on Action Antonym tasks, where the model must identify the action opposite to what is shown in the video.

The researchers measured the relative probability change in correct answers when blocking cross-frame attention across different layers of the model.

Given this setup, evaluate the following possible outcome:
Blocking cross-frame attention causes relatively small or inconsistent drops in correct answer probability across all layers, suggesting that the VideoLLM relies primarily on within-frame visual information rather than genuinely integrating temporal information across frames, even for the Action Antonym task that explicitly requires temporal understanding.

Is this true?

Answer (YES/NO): NO